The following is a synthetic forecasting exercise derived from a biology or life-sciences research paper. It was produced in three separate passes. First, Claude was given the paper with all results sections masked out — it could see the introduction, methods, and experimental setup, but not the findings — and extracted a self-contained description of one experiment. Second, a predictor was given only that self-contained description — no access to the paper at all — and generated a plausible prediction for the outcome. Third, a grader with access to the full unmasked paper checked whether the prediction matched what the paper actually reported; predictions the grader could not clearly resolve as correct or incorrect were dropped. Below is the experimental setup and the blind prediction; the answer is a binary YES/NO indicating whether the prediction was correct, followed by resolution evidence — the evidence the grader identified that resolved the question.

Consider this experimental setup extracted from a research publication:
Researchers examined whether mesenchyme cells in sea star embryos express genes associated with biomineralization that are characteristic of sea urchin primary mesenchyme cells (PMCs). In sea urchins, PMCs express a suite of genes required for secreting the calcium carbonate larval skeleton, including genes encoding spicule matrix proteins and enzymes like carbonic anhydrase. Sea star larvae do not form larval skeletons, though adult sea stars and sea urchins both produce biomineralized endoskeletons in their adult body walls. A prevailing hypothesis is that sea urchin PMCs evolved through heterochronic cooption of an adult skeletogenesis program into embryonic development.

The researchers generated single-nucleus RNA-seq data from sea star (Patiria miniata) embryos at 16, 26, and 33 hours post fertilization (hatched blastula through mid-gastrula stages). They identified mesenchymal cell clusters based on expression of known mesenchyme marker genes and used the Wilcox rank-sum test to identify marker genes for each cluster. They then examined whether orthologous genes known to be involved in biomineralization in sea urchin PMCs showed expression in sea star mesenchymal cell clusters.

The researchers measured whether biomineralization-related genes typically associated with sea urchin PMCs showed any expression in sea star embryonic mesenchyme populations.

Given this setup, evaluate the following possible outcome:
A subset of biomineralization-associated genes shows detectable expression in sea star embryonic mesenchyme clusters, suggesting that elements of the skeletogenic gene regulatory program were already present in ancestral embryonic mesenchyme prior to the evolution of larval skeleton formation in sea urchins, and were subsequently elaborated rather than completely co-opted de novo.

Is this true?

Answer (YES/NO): NO